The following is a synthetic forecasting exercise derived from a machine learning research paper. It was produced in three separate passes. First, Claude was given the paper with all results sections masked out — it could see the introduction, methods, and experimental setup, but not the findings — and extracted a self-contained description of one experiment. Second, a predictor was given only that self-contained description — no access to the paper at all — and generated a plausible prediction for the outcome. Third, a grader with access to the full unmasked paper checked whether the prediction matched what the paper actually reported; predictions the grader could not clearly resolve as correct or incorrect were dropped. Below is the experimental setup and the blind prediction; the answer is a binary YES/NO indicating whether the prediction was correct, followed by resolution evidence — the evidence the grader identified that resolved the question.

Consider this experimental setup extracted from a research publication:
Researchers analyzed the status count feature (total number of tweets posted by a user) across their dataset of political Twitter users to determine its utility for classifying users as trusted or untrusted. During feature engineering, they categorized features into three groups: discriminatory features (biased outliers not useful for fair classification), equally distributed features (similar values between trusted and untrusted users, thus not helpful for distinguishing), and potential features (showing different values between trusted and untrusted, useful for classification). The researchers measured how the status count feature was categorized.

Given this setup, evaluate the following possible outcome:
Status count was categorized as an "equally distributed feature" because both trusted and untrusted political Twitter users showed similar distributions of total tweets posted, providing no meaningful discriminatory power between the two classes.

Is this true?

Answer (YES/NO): NO